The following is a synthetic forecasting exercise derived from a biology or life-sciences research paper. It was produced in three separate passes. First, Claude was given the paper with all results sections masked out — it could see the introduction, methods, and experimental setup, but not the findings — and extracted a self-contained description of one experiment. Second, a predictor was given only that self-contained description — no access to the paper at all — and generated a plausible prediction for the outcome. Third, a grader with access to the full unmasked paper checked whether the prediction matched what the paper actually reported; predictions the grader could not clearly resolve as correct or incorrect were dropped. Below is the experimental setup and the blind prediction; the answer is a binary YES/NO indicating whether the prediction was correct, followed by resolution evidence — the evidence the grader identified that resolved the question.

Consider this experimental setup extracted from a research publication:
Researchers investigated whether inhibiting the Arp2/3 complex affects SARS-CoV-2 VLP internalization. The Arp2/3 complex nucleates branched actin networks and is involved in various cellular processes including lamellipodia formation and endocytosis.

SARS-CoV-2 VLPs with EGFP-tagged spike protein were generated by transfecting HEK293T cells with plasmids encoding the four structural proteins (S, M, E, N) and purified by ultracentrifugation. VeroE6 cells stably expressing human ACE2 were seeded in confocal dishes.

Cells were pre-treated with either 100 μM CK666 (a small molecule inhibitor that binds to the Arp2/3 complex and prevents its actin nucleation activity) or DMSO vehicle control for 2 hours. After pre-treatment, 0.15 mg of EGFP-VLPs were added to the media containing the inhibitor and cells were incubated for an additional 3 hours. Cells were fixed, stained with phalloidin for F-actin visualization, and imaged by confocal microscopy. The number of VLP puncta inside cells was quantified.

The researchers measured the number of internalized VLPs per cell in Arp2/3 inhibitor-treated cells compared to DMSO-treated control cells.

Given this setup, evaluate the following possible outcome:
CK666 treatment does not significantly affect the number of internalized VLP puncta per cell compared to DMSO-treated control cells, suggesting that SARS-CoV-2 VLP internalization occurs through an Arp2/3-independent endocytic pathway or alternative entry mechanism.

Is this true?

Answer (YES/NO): NO